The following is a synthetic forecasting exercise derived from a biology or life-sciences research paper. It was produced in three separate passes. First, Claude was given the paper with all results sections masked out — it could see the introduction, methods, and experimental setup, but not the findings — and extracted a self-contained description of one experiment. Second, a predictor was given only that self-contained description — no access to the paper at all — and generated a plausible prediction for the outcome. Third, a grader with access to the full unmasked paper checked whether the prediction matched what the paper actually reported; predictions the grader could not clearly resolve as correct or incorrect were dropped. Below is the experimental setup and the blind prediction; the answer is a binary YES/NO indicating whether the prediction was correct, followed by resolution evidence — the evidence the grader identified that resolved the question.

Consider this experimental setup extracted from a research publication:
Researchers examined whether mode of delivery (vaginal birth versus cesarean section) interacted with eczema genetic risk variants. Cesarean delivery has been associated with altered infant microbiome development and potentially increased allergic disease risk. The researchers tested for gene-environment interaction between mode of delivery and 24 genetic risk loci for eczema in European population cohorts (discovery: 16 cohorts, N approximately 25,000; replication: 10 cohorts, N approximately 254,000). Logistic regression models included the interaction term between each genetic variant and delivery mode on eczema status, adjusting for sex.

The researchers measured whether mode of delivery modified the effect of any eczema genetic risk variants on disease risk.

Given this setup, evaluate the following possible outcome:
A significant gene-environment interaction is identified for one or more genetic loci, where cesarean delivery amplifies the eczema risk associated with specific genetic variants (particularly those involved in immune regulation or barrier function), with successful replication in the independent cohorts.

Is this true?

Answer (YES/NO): NO